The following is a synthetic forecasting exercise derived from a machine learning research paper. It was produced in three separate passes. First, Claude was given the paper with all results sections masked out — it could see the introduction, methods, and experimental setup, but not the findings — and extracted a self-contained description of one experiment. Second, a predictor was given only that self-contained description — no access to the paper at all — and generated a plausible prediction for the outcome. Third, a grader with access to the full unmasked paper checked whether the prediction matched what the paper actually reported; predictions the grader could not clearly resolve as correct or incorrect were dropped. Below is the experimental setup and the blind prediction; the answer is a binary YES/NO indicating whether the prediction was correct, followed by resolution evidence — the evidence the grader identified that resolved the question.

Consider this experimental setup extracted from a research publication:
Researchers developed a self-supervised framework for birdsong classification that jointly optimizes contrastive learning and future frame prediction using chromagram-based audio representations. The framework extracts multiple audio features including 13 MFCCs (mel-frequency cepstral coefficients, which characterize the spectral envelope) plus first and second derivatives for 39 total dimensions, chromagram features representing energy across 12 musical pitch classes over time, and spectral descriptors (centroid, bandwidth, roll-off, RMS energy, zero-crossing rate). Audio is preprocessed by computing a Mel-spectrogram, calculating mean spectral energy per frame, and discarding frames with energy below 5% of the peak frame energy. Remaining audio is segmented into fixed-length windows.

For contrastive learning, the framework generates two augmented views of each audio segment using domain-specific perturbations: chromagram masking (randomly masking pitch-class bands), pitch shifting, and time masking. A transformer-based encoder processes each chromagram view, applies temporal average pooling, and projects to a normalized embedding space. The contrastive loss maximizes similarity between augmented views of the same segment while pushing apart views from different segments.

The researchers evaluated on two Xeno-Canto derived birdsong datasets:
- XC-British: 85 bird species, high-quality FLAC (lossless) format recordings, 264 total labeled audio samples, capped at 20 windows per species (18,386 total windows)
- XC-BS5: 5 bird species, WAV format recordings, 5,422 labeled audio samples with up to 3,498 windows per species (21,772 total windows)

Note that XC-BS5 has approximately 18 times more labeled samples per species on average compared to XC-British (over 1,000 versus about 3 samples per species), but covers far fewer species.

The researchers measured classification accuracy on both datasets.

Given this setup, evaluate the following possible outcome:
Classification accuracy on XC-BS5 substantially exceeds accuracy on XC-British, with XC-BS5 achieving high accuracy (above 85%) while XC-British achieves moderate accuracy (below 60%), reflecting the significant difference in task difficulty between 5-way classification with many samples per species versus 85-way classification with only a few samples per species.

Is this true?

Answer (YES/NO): NO